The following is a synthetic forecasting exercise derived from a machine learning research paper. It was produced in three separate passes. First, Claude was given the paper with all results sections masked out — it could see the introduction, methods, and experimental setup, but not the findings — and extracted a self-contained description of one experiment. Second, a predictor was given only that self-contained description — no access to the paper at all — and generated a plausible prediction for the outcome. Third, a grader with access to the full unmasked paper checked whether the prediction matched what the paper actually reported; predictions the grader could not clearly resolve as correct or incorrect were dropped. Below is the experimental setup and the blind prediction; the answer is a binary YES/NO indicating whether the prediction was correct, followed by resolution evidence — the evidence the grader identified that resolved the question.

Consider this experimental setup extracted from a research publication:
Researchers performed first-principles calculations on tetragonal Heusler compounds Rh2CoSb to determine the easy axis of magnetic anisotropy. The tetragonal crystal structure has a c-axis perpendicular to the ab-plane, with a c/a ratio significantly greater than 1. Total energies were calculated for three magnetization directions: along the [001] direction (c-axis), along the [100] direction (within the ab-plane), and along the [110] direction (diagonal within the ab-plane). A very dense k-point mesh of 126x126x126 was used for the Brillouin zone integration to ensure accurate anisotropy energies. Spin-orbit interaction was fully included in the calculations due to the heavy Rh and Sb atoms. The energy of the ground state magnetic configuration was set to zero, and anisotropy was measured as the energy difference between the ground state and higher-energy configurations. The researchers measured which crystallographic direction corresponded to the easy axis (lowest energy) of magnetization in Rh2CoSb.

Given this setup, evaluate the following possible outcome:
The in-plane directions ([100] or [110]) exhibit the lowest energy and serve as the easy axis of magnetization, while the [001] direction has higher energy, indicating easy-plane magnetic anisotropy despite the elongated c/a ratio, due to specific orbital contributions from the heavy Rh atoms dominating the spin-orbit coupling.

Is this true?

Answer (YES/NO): NO